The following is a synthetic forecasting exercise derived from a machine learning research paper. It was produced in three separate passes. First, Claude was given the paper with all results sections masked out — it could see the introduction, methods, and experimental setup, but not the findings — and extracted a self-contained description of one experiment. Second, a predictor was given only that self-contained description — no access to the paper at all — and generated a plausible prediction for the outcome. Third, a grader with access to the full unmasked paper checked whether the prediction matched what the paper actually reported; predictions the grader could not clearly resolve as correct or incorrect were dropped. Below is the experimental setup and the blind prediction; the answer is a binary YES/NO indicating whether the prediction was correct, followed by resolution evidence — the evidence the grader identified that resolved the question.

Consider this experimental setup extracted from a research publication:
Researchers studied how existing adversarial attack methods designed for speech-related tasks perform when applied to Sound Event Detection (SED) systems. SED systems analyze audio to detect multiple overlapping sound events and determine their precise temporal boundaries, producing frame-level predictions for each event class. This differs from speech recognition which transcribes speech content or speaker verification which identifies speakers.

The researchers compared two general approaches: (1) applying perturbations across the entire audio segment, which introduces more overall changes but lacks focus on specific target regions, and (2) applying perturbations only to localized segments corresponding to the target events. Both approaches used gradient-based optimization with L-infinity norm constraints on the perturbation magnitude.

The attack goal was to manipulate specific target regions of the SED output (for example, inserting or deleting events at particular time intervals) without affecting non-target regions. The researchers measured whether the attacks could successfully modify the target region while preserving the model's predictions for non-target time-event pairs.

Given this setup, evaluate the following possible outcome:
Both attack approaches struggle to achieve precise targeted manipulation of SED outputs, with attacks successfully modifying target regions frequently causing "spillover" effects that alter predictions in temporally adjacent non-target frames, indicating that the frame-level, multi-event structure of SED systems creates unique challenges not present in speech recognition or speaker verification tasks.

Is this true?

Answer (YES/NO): NO